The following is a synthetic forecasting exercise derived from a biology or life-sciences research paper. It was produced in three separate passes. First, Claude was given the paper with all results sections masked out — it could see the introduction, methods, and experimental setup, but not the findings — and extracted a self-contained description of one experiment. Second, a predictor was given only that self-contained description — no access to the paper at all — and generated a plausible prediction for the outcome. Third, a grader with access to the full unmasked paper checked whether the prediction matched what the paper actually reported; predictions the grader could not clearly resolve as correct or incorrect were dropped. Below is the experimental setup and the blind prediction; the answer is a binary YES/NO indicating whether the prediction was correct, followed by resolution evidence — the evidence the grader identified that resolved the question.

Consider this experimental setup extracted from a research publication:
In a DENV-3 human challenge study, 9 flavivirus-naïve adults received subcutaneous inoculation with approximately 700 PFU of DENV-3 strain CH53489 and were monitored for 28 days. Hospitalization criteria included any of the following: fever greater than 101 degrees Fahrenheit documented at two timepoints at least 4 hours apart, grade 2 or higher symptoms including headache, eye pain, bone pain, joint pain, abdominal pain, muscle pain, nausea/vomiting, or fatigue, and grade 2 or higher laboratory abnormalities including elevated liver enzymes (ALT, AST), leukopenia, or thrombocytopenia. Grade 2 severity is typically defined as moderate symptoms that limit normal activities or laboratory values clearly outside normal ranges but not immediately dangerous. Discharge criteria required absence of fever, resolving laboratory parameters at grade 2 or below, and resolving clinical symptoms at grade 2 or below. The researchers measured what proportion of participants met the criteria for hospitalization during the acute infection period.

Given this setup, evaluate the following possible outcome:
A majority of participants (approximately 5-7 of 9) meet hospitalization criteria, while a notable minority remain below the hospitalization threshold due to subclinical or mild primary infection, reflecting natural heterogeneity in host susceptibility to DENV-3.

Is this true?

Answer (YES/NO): YES